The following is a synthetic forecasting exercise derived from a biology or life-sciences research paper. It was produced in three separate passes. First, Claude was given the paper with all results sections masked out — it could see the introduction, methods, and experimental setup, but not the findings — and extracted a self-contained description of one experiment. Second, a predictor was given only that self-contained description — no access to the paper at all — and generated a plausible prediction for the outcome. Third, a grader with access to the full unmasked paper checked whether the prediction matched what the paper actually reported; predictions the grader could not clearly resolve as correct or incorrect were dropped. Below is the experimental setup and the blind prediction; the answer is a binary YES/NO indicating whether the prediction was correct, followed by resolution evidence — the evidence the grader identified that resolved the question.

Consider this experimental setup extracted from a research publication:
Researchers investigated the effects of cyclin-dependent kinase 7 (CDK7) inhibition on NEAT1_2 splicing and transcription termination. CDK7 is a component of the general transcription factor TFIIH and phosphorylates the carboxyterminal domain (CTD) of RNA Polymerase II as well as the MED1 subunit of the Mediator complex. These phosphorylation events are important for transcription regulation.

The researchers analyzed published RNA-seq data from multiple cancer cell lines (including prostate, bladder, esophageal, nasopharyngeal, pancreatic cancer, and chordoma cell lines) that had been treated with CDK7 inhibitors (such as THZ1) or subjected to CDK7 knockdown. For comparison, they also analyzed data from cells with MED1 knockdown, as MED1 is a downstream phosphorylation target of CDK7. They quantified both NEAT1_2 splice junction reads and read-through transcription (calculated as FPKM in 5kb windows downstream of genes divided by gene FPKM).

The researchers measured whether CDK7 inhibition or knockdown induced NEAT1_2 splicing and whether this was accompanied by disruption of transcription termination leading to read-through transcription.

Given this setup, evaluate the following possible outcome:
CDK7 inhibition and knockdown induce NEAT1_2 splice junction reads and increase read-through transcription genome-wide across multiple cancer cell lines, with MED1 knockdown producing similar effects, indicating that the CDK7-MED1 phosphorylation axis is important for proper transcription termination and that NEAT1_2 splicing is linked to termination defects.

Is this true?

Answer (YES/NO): YES